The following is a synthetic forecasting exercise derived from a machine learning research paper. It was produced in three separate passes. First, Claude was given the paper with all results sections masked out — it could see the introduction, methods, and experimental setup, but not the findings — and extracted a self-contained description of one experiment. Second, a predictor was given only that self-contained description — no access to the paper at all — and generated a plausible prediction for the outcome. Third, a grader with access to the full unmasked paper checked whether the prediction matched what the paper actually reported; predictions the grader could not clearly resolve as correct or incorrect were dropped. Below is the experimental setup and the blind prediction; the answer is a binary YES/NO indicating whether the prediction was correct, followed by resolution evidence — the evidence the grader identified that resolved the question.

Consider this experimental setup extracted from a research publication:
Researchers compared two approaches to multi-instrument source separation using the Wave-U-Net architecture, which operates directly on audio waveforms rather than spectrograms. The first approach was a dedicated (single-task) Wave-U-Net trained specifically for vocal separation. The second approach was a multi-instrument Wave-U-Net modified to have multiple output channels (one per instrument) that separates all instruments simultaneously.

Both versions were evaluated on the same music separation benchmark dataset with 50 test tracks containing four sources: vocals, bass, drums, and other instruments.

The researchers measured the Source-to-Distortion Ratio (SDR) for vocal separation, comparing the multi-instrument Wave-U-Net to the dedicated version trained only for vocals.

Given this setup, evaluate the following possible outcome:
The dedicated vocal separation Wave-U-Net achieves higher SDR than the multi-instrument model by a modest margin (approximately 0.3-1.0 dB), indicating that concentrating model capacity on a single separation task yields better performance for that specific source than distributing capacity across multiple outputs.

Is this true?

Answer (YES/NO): NO